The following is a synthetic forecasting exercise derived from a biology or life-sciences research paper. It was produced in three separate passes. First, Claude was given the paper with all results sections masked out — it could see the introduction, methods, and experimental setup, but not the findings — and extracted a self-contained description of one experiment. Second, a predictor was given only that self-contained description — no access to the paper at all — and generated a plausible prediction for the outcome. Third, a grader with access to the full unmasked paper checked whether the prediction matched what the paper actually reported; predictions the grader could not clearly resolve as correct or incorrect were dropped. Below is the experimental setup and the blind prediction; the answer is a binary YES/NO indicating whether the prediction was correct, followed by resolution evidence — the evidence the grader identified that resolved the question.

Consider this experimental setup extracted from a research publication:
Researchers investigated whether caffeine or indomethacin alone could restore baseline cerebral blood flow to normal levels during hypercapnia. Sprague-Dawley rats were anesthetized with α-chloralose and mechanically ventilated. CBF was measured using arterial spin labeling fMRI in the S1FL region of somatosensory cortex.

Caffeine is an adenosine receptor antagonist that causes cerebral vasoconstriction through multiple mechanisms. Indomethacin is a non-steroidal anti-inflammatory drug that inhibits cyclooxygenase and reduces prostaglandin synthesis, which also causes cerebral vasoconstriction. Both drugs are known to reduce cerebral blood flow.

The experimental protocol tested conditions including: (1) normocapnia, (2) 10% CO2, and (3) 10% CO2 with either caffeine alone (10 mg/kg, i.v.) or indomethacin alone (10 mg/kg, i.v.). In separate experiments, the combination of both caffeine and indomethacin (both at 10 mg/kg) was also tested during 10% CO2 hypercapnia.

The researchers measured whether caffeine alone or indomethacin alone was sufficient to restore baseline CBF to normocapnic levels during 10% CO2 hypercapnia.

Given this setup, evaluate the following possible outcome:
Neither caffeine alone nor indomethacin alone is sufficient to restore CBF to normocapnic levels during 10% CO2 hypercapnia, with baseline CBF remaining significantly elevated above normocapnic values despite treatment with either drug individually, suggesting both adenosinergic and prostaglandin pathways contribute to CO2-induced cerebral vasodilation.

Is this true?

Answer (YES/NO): YES